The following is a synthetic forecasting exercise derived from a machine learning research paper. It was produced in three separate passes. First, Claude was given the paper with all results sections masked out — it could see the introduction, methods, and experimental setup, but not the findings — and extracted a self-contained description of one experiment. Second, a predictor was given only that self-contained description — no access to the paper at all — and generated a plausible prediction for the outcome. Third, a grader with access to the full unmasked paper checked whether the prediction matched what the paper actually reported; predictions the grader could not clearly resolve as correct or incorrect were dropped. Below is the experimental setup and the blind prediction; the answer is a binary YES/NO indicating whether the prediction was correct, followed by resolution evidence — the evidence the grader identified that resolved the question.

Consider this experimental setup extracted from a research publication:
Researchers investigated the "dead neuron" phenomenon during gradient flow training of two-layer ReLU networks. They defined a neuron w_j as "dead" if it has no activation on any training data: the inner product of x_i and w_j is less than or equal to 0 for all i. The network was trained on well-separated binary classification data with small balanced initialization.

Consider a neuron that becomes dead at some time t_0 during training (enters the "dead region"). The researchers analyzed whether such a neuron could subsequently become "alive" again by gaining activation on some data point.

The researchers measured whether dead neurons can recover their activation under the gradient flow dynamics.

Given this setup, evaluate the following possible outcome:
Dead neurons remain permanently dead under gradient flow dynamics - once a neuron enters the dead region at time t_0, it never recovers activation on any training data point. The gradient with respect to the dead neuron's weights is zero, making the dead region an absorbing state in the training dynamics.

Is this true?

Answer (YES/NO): YES